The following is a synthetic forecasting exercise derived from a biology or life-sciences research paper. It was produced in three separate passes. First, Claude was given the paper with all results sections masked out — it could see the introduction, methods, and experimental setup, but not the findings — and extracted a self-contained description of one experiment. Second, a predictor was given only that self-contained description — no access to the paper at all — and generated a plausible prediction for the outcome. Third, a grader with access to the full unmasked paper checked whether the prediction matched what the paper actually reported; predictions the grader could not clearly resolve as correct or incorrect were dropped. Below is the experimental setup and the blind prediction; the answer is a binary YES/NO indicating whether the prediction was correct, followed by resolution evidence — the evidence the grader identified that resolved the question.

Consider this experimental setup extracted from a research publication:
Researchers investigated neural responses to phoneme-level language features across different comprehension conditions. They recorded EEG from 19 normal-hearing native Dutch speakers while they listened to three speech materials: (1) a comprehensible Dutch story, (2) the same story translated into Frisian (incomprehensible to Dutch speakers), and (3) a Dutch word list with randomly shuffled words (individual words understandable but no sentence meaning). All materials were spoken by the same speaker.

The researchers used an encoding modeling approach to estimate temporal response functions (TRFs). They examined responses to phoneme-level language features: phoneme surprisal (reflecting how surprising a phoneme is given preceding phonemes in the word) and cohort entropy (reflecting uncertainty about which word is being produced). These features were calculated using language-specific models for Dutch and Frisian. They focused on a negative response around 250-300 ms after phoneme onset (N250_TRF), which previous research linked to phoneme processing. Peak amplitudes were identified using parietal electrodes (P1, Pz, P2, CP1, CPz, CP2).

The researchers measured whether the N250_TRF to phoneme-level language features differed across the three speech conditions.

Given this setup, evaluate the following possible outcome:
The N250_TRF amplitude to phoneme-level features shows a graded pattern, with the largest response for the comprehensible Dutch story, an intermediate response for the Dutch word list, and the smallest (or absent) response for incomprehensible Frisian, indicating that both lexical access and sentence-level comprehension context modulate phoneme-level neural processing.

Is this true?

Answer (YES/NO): NO